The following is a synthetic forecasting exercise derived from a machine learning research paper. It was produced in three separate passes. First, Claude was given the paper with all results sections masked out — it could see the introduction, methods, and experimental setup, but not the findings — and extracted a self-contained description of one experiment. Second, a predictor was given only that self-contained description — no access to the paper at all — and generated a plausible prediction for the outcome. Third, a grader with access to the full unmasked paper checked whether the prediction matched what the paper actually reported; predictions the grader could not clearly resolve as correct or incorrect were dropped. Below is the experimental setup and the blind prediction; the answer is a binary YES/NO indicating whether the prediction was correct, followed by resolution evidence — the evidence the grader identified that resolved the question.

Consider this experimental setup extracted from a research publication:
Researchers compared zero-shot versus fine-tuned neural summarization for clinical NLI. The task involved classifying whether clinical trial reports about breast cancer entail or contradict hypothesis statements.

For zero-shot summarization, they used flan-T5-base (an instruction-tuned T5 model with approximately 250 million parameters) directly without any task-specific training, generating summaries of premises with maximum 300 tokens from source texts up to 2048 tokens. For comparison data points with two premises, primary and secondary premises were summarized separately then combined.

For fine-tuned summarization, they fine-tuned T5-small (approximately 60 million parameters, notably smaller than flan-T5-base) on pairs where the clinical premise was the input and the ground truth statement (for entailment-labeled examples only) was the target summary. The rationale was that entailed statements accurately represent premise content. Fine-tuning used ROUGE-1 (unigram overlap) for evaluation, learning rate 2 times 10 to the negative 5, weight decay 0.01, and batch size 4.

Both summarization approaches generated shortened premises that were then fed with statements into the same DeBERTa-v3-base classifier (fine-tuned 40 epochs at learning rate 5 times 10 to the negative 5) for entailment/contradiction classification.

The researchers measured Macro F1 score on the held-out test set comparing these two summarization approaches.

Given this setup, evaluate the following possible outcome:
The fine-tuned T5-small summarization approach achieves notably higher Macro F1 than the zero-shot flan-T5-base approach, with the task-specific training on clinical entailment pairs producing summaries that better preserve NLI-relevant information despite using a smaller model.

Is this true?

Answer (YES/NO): NO